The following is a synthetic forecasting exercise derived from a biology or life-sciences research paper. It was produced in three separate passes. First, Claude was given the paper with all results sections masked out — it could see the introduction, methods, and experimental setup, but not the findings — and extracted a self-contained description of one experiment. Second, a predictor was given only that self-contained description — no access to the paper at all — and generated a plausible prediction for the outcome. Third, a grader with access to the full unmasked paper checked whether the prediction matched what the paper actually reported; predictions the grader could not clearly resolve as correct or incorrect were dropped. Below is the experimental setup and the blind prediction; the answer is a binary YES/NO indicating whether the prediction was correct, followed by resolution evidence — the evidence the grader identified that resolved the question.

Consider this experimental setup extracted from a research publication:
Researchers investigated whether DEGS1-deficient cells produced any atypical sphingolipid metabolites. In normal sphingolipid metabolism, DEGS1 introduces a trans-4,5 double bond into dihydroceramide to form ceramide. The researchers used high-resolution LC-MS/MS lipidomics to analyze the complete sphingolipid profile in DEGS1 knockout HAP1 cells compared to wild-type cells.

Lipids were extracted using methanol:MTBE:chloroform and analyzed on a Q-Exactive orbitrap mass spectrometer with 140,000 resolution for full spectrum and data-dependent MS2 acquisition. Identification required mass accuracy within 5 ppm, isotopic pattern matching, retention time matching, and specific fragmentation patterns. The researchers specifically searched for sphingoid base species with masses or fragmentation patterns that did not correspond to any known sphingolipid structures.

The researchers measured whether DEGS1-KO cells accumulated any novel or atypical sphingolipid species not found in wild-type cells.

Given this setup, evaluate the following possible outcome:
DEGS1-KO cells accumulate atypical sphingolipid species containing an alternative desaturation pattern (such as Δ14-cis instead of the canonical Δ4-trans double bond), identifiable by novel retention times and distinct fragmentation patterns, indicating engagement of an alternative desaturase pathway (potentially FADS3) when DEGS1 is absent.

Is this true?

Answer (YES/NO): YES